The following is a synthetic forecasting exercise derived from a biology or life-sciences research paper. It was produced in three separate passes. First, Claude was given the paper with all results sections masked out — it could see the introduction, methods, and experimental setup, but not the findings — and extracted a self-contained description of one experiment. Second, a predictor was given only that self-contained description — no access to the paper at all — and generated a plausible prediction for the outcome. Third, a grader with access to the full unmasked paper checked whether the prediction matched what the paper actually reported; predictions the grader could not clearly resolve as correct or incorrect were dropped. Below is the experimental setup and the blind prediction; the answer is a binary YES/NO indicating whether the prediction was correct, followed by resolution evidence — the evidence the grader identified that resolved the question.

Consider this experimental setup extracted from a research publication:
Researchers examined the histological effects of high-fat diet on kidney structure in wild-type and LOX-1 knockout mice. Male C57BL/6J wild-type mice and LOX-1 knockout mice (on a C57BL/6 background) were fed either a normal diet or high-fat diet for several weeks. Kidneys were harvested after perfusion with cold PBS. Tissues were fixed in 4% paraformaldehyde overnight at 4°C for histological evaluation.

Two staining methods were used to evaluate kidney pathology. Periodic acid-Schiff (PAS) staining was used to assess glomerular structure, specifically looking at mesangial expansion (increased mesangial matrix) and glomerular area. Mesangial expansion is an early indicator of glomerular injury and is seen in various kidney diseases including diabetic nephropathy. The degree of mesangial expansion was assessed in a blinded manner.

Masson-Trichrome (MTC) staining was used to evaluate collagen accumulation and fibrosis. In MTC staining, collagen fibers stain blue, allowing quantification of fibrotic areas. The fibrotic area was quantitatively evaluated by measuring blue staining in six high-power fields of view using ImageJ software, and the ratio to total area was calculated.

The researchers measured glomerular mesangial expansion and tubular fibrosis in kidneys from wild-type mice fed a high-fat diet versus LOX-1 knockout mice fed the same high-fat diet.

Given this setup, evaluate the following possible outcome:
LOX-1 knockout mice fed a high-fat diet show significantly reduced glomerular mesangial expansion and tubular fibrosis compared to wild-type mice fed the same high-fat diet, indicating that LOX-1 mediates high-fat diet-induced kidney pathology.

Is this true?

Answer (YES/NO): NO